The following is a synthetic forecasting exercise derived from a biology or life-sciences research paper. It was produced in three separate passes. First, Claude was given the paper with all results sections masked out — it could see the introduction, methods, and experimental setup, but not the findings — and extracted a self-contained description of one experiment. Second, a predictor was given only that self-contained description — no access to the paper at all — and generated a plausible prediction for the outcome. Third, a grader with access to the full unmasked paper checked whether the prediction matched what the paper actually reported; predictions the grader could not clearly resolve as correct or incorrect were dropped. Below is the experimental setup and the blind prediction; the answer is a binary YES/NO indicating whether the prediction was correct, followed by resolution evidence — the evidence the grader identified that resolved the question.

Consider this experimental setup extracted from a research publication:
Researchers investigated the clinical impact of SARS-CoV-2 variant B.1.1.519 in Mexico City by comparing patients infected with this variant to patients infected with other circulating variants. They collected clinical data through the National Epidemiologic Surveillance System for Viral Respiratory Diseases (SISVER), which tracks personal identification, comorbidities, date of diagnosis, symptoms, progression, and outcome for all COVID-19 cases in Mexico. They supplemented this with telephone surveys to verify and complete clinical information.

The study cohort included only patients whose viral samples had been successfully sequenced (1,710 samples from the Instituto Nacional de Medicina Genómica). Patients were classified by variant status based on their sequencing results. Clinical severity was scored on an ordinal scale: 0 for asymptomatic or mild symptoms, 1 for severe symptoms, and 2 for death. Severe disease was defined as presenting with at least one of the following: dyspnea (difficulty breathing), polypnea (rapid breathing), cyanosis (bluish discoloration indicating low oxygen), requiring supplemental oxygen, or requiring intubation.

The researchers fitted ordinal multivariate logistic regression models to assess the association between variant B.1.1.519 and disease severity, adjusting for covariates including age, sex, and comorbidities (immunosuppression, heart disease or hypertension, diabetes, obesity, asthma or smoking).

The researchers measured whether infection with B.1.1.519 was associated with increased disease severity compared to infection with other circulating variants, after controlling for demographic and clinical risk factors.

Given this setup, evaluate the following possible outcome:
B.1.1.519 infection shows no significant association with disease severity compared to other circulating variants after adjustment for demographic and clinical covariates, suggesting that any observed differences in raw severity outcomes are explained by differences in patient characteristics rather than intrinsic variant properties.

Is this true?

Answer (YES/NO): NO